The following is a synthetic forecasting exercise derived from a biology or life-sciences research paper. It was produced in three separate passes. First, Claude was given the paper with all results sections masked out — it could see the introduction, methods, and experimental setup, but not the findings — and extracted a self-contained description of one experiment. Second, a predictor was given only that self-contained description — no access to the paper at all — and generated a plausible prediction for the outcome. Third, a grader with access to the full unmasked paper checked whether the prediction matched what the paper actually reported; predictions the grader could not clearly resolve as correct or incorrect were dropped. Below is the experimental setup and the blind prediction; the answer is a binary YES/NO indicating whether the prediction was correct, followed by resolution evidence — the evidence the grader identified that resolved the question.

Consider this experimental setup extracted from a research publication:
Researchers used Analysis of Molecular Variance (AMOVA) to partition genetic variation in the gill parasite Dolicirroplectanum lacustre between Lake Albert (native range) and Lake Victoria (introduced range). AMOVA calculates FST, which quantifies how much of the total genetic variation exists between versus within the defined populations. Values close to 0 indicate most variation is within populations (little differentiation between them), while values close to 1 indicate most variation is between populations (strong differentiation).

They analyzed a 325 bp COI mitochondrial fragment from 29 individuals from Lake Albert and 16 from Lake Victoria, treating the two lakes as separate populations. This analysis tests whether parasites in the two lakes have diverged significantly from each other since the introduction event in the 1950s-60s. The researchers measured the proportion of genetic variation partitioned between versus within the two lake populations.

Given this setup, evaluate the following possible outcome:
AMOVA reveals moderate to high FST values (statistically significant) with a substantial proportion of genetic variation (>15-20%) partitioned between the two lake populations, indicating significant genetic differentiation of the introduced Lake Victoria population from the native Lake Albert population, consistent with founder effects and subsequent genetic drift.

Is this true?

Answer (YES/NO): NO